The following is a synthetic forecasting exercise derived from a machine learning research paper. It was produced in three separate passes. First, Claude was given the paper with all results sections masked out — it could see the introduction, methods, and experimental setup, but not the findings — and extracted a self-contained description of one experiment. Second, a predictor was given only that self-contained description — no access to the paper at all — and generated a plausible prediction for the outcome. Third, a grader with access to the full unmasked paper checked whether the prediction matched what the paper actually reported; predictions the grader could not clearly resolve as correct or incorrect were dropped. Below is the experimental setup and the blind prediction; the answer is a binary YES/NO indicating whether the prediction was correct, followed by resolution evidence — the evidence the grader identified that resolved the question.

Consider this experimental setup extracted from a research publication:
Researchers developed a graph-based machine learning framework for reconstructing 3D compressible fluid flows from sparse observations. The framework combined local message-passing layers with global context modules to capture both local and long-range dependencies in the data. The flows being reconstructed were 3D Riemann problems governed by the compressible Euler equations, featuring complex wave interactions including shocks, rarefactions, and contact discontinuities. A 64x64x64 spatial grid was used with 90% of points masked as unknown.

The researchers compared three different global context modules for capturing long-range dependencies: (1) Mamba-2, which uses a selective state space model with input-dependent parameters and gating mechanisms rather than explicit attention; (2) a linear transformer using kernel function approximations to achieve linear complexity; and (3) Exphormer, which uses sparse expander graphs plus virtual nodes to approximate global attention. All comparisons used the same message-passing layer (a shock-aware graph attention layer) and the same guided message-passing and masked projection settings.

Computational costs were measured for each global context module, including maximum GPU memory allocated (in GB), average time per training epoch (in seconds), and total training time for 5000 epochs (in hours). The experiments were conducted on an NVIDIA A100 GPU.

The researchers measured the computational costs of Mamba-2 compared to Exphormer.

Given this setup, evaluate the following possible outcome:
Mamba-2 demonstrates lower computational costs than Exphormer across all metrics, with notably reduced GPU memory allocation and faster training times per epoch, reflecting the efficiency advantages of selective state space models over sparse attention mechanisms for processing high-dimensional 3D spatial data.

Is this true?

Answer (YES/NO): YES